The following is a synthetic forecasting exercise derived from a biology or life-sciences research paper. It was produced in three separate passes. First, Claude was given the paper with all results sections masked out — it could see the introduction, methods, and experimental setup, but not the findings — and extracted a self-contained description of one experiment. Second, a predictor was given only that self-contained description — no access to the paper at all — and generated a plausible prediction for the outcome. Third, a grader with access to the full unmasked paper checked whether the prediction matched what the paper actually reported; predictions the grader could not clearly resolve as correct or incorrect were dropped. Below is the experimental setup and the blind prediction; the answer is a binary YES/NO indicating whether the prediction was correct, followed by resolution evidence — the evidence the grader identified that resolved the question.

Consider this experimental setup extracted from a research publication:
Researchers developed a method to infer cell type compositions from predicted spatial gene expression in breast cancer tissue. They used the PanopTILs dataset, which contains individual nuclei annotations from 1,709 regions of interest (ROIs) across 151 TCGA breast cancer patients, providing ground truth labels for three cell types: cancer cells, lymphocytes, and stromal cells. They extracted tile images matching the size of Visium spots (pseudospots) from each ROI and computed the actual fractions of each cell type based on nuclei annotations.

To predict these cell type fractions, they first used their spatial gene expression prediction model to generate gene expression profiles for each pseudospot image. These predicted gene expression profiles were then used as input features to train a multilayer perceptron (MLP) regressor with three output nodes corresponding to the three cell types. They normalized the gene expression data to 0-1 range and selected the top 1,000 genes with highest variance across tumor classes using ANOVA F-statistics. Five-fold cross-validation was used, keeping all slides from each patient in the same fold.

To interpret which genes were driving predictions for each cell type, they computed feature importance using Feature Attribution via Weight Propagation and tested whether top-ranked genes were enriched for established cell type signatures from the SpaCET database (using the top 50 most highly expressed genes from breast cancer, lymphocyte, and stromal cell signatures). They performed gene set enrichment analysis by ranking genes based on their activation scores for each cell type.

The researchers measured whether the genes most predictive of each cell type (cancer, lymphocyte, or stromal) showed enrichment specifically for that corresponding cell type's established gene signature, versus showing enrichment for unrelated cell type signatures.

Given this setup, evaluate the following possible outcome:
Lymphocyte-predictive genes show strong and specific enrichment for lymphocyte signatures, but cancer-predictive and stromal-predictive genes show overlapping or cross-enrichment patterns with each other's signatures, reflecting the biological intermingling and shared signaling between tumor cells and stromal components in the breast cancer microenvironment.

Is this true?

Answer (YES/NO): NO